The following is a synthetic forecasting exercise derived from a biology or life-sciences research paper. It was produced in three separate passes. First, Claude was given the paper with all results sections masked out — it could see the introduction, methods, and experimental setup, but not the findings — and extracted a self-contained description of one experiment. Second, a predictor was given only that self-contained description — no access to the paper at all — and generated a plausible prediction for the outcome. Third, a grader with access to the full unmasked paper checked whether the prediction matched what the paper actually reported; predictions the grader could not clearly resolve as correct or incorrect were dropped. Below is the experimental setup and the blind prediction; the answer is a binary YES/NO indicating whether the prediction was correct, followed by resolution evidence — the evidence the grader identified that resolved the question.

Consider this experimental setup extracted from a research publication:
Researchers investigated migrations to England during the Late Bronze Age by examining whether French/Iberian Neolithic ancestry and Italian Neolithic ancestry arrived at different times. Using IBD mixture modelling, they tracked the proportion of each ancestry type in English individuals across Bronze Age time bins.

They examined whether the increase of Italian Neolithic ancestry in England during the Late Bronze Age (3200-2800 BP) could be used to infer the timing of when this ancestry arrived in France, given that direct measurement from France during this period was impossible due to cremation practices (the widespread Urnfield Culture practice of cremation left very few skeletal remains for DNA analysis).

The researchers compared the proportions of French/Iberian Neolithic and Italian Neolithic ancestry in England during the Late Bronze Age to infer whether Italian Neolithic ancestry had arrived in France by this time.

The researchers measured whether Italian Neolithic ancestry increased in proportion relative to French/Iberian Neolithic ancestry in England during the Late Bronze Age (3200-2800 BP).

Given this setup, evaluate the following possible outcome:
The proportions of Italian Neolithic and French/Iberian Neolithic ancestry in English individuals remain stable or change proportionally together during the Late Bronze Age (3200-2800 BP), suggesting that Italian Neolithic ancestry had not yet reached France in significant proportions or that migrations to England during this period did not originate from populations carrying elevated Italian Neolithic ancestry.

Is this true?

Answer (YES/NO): NO